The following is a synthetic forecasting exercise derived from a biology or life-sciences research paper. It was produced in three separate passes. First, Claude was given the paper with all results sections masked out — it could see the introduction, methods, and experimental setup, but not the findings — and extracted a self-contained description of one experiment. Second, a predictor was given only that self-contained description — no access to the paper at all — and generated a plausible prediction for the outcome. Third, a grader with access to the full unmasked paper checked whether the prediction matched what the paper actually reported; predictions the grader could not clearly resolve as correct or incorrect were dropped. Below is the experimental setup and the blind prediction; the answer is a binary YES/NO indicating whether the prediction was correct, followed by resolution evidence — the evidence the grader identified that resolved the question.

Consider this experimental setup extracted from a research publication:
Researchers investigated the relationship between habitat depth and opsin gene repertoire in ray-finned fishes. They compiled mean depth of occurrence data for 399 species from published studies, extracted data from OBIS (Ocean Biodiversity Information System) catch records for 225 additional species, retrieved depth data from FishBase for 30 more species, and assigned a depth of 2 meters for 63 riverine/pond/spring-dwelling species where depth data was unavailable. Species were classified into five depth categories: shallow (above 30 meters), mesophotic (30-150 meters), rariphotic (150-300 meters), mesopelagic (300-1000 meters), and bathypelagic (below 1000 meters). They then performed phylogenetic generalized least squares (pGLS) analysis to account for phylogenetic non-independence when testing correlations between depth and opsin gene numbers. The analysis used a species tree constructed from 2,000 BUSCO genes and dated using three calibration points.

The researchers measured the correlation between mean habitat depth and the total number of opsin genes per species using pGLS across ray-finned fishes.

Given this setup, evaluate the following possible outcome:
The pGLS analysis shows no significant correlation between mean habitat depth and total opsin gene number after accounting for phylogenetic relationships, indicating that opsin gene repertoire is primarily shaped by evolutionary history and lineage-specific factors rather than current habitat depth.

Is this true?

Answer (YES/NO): NO